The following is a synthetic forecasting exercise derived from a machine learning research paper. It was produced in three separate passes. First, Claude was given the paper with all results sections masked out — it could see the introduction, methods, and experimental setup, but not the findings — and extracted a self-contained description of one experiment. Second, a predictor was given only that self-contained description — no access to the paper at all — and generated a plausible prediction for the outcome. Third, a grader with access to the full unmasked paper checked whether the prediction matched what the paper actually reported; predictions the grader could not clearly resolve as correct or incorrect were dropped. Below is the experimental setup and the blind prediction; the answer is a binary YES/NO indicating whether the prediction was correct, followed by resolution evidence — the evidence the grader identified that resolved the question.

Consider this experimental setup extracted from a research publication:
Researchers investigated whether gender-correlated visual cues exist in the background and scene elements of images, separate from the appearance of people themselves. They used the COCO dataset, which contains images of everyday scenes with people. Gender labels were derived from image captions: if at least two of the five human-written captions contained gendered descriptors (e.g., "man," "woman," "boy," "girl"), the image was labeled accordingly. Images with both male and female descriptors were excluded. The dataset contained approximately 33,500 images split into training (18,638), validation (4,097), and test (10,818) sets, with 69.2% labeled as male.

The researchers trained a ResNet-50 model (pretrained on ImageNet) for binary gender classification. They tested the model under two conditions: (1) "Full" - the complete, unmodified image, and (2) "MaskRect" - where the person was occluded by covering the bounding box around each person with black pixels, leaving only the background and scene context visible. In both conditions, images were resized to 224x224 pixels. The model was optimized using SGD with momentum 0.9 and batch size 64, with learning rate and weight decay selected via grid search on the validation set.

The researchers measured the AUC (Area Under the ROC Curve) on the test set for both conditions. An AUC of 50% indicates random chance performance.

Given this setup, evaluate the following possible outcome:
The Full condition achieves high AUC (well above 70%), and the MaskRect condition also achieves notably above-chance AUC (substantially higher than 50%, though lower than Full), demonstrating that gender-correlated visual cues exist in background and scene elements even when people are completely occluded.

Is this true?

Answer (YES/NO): YES